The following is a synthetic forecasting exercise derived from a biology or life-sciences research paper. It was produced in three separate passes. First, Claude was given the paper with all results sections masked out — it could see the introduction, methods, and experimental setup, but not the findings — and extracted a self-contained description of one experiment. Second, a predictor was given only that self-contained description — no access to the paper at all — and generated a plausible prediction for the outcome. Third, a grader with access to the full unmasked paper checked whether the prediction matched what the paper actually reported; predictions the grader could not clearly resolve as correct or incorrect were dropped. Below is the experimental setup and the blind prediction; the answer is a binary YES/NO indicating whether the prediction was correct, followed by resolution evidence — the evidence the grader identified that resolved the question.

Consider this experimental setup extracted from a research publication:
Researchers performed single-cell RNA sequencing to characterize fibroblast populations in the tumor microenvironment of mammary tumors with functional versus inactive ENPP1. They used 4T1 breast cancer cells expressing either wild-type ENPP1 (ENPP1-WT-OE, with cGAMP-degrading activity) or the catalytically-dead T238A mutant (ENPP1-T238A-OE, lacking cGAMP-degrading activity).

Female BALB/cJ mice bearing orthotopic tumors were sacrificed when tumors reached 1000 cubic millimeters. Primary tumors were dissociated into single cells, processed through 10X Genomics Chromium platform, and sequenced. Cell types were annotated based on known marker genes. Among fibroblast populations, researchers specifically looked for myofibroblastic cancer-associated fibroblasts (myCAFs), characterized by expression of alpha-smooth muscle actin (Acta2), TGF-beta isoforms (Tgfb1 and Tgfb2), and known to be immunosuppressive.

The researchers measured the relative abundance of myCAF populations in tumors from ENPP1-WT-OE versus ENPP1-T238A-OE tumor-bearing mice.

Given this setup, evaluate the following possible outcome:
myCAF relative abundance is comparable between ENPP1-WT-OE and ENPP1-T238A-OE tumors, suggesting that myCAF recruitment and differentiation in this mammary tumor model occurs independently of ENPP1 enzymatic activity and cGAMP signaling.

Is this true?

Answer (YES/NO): YES